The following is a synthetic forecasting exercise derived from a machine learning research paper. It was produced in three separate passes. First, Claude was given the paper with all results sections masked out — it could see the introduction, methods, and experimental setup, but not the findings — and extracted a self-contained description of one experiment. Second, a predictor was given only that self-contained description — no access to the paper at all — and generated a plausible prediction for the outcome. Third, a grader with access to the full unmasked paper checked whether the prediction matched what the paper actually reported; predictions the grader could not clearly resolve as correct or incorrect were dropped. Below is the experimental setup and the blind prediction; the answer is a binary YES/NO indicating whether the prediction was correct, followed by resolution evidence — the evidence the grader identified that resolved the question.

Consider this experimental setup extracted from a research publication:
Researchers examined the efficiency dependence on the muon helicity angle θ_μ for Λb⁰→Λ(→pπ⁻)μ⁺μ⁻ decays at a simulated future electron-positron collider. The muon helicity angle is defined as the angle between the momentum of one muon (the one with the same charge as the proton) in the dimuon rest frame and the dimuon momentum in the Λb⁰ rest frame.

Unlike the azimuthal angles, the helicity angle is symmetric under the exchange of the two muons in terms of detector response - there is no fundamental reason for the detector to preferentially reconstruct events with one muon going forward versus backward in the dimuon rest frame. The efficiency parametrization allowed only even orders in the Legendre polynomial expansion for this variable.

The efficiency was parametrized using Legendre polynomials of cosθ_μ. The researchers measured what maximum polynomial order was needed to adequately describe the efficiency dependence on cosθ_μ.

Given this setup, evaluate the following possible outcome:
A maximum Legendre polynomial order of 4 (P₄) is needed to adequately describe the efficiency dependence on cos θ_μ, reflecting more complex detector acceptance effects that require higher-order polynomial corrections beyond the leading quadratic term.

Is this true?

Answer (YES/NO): NO